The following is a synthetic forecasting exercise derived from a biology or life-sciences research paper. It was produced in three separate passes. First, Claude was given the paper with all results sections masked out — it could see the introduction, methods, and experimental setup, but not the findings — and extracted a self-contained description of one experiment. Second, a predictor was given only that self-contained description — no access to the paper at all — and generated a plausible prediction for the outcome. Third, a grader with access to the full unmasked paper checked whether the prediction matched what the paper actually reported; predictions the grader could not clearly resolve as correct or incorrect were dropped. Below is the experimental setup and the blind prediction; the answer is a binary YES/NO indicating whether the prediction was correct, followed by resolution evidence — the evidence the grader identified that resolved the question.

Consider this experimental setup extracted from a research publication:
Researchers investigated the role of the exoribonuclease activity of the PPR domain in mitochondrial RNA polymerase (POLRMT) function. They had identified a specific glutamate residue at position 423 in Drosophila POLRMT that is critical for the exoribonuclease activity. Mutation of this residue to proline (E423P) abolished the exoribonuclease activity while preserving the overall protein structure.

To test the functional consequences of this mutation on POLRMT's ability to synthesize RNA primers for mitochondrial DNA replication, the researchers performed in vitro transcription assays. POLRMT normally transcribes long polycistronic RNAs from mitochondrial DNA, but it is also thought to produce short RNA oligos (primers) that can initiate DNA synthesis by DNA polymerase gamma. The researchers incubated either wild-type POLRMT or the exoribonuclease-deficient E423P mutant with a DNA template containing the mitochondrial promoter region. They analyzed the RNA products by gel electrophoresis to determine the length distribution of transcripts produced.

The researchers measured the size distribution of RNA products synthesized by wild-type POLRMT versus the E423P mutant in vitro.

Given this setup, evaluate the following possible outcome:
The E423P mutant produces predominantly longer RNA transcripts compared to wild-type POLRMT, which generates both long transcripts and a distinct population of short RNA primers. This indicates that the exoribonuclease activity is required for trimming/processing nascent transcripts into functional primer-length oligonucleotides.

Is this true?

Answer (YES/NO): YES